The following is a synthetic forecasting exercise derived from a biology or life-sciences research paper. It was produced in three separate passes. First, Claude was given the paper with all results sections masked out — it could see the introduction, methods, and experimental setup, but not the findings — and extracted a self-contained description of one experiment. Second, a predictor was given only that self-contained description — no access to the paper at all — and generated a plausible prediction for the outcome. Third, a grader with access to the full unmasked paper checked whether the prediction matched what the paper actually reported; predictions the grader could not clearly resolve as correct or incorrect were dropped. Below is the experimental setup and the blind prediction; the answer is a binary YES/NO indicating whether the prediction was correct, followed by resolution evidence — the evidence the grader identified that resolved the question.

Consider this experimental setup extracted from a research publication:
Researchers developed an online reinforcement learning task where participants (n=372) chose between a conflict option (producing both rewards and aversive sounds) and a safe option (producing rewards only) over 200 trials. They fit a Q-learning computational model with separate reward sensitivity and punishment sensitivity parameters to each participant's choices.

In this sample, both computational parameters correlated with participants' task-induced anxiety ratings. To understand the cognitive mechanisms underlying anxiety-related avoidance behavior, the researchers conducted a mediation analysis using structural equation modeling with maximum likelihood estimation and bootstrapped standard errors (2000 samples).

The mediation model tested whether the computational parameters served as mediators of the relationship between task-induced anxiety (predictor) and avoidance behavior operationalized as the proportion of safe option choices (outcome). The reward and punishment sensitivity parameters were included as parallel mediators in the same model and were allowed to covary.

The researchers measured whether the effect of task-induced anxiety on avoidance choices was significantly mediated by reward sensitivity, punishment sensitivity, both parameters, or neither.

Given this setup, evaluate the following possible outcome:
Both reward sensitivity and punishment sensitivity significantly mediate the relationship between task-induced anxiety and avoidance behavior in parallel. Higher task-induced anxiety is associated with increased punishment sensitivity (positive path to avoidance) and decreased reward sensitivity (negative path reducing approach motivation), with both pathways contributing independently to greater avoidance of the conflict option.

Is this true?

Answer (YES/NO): NO